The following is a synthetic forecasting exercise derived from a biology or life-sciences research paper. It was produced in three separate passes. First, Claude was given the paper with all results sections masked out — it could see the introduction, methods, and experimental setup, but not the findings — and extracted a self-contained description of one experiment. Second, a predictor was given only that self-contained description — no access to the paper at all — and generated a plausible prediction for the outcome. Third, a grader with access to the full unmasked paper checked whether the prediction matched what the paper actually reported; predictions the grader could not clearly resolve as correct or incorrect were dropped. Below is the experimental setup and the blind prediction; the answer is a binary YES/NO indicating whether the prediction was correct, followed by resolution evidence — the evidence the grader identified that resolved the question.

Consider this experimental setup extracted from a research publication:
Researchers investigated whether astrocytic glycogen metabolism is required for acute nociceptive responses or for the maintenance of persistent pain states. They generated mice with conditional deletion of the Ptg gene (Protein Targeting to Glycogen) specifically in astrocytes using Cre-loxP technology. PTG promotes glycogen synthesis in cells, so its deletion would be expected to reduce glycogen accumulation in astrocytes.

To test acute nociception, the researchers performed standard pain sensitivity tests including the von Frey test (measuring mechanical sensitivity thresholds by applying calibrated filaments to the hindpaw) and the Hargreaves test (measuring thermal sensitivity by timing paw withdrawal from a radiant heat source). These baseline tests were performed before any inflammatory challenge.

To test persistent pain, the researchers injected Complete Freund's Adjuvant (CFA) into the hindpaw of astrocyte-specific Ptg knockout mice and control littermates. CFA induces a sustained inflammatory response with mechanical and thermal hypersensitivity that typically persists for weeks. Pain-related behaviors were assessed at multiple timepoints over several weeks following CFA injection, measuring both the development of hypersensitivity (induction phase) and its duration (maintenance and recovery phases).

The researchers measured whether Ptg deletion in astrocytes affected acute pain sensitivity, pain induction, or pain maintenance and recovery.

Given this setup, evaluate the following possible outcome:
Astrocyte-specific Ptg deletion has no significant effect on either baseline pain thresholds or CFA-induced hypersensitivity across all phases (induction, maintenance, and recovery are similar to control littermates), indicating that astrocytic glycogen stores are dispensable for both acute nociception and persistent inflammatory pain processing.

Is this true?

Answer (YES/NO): NO